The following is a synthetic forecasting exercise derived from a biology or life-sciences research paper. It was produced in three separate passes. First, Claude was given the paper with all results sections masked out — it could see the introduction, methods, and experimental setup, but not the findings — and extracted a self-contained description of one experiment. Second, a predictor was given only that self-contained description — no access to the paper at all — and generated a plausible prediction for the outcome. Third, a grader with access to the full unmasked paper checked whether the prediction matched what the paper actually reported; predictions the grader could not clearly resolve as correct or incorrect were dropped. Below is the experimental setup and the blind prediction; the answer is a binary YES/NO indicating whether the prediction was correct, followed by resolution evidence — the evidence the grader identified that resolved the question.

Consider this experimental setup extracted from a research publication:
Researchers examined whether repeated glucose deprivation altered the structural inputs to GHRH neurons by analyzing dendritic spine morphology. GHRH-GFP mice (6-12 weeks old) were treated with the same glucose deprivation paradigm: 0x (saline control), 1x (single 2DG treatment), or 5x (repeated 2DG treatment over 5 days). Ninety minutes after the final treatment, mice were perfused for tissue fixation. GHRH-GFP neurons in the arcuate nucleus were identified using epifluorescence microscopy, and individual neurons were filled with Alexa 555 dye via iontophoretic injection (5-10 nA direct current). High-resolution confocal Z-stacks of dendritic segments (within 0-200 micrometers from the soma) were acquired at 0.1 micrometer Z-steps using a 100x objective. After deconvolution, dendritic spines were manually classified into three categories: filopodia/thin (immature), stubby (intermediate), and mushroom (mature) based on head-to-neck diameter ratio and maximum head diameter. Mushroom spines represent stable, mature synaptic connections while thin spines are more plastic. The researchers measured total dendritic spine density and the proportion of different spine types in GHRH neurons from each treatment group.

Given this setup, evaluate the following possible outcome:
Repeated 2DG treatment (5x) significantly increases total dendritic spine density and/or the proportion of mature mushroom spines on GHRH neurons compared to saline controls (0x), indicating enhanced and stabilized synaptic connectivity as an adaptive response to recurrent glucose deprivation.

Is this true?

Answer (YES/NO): NO